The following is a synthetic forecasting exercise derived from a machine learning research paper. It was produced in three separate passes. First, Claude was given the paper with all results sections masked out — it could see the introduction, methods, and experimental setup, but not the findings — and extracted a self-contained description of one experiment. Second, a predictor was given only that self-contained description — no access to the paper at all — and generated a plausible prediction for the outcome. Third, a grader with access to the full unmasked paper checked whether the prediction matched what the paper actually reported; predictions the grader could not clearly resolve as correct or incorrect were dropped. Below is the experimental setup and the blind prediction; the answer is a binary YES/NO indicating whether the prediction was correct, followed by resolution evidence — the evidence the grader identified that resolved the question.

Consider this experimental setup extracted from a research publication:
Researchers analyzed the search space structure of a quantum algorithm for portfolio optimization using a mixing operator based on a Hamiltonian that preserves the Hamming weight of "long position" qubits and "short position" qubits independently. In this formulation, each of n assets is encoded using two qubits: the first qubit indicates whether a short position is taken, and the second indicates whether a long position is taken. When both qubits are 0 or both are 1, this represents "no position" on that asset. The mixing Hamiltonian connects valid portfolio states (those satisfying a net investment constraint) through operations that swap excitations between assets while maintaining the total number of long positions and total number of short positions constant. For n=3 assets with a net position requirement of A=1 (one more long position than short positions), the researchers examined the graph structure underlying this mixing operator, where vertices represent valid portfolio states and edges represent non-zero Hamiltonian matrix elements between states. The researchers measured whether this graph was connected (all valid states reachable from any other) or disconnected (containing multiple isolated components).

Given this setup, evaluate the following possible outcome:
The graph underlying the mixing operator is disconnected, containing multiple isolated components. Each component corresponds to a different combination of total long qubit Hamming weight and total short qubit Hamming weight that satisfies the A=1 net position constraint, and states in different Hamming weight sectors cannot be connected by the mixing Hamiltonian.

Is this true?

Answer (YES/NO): YES